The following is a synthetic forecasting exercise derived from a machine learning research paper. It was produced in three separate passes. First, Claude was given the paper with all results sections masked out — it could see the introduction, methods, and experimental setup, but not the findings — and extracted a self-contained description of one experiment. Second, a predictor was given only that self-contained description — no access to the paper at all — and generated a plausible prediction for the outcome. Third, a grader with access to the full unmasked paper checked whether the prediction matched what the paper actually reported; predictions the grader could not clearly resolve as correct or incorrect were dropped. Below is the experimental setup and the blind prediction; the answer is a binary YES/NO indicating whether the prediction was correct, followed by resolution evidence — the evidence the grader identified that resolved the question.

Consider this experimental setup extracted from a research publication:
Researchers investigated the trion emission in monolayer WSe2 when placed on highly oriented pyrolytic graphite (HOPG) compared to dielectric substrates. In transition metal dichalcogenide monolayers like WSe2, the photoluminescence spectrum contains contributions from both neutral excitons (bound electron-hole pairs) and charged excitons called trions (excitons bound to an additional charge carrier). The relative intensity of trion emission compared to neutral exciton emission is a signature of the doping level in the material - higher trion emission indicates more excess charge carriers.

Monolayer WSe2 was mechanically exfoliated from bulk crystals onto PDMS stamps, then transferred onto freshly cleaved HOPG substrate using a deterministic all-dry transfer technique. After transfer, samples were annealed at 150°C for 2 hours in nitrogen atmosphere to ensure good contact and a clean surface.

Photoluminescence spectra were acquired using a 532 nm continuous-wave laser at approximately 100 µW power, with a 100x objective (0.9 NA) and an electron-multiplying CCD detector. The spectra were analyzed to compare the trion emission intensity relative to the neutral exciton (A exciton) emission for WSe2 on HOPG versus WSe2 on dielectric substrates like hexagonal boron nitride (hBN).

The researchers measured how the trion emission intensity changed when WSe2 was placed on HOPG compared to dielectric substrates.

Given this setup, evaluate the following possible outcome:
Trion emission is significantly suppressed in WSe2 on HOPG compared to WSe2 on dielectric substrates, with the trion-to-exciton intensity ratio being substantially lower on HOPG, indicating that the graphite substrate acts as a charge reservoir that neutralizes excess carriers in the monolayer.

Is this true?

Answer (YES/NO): NO